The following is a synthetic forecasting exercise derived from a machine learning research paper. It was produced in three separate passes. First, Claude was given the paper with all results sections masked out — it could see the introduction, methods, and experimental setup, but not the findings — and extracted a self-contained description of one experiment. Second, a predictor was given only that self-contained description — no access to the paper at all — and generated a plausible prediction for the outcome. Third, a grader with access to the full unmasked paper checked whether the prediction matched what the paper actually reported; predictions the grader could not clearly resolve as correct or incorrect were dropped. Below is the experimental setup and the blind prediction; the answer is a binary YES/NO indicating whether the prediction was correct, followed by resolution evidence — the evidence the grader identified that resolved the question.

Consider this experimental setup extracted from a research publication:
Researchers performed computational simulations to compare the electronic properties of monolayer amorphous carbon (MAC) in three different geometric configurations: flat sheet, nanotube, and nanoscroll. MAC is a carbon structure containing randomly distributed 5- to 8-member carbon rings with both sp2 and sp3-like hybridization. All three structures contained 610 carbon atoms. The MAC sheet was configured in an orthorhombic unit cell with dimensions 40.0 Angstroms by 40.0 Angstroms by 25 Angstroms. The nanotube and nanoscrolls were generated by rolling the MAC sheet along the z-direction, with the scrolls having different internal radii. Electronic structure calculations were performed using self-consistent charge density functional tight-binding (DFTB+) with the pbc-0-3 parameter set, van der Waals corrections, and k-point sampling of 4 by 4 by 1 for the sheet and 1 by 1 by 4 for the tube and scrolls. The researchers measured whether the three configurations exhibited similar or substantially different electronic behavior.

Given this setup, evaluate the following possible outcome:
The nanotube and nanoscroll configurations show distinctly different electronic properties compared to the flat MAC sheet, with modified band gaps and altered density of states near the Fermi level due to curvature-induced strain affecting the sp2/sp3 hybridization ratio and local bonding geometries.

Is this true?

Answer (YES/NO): NO